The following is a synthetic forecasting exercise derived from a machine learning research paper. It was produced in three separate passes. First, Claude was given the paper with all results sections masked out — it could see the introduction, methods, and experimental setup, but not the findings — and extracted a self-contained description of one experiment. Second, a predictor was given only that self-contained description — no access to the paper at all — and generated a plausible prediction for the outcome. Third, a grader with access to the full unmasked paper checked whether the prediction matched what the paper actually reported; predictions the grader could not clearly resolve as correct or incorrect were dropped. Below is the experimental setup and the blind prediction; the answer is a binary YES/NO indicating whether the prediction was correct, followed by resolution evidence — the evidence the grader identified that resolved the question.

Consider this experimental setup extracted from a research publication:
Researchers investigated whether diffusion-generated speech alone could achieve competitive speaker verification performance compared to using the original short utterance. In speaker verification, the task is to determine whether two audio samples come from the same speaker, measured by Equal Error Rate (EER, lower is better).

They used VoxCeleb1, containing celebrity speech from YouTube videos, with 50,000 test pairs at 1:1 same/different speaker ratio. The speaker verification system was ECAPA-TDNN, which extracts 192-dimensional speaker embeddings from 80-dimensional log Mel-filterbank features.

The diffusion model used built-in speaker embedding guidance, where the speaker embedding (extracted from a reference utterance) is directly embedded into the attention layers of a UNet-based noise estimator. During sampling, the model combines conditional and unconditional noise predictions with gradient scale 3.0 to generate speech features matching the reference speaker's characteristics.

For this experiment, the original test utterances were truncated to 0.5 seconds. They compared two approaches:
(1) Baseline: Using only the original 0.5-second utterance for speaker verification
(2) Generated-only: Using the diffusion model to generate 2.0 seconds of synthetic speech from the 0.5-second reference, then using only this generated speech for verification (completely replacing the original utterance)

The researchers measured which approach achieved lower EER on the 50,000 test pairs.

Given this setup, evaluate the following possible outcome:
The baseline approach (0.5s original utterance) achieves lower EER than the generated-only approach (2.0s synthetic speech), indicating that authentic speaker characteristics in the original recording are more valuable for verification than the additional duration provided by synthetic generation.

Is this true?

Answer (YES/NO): YES